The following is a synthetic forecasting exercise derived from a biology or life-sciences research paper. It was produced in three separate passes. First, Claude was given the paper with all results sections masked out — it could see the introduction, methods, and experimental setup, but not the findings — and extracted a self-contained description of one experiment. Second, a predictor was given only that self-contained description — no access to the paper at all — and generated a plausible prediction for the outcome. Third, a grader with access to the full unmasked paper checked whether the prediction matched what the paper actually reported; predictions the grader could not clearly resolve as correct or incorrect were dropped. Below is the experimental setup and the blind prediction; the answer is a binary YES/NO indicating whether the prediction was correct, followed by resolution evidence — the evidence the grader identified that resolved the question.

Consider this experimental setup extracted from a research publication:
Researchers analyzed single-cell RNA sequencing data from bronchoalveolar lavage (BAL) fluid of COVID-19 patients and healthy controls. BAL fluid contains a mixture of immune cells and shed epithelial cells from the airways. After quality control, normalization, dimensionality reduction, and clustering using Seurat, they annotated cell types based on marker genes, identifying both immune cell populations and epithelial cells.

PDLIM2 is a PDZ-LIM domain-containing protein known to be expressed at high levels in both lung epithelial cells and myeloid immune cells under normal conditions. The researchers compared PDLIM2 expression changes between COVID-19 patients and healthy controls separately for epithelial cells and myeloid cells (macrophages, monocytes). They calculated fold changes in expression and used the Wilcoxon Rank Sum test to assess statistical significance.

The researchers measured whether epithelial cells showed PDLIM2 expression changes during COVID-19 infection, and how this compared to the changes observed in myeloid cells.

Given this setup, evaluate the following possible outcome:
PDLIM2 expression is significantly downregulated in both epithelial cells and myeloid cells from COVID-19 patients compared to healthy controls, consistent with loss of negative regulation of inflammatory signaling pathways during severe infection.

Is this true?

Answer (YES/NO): YES